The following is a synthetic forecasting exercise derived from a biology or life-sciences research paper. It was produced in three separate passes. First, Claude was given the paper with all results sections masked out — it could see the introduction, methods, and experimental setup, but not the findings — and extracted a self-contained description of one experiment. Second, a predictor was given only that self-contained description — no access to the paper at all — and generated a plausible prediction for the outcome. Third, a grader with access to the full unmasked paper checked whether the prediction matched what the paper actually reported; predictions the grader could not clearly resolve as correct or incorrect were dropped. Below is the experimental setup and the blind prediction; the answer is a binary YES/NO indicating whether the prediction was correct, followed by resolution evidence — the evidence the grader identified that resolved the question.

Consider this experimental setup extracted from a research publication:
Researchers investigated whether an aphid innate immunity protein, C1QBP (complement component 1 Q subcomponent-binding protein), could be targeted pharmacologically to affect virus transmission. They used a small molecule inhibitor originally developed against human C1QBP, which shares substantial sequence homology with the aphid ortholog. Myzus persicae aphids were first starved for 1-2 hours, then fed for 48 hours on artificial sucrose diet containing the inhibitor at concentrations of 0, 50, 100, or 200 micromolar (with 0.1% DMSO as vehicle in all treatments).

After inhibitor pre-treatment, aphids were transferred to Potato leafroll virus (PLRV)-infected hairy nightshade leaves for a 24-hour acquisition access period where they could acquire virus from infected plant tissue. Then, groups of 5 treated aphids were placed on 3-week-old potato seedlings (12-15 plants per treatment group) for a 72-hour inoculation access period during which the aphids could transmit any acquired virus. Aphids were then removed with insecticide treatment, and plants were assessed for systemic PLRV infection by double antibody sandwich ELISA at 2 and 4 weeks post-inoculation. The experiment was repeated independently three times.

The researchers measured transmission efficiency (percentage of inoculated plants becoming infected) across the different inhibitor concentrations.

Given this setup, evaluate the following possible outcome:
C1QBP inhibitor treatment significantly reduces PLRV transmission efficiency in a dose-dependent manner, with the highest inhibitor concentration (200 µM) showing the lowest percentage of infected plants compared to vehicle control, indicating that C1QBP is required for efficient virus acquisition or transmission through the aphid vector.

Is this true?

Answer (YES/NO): NO